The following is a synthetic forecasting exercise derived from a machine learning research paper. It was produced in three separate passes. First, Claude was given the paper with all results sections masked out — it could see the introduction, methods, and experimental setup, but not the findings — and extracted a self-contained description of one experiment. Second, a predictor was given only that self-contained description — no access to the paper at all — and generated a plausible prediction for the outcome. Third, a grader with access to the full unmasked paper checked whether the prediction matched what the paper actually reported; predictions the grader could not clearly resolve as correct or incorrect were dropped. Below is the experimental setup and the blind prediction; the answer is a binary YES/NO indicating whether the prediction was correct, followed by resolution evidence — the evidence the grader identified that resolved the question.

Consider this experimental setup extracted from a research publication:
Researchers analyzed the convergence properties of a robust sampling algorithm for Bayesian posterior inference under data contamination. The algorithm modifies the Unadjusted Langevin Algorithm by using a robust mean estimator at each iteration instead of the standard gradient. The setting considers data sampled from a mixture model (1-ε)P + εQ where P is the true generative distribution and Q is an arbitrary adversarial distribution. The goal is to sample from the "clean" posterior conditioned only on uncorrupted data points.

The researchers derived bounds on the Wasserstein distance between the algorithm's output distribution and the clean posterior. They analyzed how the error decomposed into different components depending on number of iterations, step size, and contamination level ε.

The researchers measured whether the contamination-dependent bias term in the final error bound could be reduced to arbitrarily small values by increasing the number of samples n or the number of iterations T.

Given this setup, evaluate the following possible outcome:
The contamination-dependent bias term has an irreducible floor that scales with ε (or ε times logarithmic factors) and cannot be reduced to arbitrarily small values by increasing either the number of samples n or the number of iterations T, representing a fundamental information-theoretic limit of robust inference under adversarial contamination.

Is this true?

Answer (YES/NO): YES